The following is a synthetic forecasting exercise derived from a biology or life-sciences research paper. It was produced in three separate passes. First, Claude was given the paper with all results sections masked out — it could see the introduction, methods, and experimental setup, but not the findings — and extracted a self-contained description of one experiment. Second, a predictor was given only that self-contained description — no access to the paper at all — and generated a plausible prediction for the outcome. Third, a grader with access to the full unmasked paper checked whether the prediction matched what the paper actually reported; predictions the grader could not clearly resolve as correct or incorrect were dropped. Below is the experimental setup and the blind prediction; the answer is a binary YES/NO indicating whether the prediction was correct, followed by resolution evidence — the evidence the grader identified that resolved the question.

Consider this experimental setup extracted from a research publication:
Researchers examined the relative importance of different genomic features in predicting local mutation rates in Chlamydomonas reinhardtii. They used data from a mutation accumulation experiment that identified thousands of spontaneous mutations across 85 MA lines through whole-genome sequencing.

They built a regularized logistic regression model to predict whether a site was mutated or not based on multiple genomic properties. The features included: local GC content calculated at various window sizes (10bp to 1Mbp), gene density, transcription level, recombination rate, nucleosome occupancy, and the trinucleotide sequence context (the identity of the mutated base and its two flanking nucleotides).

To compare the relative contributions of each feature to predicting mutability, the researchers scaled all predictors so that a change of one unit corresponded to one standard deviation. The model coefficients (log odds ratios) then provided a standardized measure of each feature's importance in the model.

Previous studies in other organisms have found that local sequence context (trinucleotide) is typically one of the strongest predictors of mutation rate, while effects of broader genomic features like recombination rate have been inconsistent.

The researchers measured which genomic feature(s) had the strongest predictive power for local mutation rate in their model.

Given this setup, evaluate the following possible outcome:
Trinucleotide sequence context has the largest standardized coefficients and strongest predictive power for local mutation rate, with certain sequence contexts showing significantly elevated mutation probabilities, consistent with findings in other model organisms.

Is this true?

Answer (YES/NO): NO